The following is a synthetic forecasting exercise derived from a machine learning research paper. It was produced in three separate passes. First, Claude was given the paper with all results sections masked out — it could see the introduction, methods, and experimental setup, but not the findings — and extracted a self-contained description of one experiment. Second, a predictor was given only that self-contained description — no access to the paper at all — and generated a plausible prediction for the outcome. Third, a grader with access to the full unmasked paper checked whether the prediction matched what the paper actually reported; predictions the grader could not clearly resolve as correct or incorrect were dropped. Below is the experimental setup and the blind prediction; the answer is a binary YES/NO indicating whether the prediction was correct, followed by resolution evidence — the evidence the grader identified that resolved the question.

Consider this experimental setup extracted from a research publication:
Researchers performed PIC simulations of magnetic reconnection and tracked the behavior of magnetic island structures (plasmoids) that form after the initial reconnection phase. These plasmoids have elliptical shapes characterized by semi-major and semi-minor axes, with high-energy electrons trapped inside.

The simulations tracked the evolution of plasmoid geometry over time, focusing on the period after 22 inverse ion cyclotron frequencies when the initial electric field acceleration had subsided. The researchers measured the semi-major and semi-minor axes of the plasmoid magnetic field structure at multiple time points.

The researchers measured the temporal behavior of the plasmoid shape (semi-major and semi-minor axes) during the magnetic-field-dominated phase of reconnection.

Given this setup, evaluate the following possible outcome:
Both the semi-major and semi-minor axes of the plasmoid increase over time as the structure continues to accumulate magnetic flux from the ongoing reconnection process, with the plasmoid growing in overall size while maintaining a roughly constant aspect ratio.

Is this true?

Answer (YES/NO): NO